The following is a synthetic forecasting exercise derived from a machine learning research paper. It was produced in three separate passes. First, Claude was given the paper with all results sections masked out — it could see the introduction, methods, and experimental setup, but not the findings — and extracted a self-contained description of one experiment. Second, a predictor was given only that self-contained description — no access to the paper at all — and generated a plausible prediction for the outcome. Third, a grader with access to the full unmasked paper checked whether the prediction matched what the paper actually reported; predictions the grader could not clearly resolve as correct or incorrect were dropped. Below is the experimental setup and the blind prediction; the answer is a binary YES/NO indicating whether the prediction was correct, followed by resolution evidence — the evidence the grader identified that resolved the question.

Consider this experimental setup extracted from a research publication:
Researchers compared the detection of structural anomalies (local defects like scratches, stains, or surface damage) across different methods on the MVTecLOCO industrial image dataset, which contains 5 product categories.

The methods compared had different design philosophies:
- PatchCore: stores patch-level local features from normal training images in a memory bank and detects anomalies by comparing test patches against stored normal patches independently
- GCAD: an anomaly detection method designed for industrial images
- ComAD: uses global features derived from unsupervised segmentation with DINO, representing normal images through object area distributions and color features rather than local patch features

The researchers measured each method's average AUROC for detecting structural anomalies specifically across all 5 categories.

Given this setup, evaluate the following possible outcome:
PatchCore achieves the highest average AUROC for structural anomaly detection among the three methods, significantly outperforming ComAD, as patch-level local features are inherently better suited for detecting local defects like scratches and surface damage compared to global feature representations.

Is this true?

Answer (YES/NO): YES